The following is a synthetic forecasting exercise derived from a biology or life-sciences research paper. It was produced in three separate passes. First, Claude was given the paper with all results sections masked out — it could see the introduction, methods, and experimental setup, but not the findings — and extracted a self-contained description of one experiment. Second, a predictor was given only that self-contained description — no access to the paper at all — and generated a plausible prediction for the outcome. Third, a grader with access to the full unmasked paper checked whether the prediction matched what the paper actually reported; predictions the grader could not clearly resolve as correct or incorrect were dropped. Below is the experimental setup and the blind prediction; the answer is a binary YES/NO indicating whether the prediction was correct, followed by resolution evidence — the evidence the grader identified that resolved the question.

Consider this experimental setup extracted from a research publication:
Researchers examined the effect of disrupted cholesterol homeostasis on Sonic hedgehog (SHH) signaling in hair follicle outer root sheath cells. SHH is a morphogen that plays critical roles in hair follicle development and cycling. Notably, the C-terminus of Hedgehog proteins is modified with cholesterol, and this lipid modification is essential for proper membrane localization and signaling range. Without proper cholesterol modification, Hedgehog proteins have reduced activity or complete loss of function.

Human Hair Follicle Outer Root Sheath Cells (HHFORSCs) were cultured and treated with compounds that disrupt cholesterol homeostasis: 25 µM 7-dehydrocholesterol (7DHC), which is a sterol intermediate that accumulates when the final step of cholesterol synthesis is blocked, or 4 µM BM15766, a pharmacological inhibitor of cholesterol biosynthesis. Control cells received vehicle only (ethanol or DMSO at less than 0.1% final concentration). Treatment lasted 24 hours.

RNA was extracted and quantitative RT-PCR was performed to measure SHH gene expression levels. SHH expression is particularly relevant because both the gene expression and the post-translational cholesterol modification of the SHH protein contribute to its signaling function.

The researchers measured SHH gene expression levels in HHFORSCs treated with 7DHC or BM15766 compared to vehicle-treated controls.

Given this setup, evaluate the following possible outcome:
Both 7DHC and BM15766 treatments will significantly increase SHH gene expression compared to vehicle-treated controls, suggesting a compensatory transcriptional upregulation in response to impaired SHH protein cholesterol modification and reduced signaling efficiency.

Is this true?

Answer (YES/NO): NO